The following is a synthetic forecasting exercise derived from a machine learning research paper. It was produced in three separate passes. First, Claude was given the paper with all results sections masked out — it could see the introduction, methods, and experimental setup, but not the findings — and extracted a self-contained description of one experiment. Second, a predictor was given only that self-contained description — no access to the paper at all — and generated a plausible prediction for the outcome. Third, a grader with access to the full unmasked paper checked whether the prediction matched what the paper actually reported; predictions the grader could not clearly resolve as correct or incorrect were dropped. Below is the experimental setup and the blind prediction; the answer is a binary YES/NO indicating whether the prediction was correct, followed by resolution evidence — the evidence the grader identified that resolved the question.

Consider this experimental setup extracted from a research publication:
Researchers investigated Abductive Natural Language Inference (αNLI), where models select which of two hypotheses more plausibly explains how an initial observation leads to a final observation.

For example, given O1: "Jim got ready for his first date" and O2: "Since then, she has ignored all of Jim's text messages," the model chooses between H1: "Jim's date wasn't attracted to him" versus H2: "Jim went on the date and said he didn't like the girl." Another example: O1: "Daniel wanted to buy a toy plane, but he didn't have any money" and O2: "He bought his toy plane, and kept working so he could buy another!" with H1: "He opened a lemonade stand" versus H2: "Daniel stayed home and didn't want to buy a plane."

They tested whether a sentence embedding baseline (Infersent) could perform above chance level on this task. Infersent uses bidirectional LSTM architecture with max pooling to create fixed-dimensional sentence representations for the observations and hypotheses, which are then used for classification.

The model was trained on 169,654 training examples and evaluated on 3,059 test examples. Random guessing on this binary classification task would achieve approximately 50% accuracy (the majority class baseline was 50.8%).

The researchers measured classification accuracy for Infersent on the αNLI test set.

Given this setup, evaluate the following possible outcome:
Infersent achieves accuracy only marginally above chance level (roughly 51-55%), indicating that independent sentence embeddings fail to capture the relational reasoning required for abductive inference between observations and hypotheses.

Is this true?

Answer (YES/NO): NO